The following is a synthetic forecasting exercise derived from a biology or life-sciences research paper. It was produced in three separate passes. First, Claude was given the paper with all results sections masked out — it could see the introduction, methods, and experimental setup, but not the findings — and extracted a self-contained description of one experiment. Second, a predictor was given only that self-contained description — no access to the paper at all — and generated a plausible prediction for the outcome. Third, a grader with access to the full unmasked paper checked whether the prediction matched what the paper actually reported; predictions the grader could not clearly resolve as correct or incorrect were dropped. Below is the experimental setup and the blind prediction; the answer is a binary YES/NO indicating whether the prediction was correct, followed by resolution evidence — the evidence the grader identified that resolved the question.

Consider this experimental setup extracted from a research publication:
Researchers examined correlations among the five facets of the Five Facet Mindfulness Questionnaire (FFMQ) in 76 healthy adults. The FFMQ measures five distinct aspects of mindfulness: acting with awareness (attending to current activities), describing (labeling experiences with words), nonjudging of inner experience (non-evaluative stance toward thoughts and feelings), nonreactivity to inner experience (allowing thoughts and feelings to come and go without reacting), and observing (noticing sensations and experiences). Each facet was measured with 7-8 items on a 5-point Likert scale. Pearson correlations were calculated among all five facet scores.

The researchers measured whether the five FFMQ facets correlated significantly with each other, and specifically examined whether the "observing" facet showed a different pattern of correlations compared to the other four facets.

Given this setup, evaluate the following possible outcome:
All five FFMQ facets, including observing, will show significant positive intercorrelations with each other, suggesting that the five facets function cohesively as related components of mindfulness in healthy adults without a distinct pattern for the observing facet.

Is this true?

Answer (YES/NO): NO